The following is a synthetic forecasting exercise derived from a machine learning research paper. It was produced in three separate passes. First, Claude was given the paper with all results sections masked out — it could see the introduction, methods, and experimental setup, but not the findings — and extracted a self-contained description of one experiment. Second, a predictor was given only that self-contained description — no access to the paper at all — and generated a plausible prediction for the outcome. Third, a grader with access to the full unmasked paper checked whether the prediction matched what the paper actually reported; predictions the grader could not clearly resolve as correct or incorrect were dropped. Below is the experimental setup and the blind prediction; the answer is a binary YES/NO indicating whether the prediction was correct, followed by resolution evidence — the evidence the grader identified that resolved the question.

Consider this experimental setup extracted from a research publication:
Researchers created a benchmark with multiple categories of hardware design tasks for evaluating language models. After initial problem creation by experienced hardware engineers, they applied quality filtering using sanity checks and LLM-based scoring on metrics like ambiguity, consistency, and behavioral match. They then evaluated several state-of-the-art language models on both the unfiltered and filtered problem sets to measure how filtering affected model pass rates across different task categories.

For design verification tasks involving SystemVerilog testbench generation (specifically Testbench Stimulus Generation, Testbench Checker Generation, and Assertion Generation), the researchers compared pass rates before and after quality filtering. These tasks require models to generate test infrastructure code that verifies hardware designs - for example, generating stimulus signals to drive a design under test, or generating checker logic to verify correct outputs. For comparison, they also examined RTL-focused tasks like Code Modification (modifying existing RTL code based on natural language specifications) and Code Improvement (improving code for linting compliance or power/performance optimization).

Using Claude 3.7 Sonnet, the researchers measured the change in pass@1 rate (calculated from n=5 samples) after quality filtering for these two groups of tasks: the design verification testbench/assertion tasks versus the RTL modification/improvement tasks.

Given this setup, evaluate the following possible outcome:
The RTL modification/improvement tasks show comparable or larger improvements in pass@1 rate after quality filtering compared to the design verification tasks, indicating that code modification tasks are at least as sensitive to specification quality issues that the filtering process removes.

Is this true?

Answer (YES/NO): YES